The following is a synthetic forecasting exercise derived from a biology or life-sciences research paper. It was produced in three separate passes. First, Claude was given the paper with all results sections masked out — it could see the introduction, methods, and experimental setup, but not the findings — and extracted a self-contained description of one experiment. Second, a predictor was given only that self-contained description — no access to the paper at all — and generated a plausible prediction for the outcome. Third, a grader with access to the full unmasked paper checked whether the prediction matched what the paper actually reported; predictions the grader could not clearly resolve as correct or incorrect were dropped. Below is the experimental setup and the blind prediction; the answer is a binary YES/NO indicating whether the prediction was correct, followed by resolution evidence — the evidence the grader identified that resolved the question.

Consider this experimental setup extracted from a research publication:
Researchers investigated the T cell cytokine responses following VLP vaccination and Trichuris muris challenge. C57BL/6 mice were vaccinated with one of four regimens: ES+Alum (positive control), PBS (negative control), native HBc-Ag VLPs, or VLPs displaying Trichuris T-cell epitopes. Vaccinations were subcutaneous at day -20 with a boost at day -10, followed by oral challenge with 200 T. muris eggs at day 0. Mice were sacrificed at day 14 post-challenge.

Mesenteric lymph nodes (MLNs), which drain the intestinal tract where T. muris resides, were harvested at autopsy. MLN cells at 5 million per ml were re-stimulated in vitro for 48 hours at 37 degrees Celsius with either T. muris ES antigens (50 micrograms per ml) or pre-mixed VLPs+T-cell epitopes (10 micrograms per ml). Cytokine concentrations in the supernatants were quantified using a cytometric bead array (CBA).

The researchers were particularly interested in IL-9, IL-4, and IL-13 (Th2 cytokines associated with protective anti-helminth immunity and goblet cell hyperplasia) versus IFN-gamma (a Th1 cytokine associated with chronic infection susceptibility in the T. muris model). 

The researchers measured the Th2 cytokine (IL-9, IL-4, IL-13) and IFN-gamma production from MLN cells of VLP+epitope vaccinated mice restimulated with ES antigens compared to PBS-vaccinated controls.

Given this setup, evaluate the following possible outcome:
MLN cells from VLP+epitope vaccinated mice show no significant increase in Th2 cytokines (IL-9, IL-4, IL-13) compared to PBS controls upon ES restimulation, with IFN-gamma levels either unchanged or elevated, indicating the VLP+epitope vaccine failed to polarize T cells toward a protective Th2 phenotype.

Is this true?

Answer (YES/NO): NO